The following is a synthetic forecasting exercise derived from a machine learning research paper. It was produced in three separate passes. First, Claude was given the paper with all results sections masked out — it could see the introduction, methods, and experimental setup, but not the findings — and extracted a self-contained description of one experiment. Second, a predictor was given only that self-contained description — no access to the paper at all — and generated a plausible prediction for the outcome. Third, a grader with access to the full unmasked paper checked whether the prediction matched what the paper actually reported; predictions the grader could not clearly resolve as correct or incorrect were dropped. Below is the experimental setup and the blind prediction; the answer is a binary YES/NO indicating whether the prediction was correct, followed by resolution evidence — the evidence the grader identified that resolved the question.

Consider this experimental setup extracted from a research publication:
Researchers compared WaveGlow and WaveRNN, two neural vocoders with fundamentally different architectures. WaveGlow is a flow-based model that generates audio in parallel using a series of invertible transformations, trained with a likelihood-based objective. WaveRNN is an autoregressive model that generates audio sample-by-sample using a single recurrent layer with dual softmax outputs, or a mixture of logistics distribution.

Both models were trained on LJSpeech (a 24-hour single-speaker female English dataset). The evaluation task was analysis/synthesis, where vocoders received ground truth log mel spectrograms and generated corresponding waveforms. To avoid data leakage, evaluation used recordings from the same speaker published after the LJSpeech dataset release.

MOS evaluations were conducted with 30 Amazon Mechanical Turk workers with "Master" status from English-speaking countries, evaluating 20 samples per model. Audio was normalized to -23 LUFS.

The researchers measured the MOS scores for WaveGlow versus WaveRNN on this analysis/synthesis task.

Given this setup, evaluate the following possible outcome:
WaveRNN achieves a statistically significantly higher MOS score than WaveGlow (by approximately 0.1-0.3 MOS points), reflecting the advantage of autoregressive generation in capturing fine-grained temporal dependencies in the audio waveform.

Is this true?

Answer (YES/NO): NO